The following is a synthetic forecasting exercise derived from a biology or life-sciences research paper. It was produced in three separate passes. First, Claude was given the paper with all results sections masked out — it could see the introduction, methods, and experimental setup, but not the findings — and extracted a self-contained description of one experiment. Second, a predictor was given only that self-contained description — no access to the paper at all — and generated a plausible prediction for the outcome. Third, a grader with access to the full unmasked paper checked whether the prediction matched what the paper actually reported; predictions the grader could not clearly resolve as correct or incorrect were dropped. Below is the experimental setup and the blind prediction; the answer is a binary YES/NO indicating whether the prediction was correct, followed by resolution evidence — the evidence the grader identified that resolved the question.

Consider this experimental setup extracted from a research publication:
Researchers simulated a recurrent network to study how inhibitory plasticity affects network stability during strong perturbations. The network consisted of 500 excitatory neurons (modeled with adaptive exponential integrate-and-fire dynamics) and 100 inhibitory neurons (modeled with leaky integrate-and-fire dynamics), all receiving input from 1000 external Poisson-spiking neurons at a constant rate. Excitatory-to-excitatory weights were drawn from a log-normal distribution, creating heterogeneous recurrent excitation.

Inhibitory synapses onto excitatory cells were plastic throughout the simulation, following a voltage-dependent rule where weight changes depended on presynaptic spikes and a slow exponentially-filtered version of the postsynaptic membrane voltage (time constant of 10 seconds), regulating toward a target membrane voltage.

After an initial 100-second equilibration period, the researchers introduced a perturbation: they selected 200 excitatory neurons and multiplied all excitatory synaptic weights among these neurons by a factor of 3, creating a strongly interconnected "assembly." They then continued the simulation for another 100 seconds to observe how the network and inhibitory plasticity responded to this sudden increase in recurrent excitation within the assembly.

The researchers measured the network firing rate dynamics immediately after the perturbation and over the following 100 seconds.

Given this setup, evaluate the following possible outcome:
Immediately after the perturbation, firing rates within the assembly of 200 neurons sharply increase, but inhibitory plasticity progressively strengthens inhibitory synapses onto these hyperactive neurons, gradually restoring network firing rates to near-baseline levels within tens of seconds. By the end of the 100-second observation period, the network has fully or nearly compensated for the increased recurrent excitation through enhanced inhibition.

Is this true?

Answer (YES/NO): NO